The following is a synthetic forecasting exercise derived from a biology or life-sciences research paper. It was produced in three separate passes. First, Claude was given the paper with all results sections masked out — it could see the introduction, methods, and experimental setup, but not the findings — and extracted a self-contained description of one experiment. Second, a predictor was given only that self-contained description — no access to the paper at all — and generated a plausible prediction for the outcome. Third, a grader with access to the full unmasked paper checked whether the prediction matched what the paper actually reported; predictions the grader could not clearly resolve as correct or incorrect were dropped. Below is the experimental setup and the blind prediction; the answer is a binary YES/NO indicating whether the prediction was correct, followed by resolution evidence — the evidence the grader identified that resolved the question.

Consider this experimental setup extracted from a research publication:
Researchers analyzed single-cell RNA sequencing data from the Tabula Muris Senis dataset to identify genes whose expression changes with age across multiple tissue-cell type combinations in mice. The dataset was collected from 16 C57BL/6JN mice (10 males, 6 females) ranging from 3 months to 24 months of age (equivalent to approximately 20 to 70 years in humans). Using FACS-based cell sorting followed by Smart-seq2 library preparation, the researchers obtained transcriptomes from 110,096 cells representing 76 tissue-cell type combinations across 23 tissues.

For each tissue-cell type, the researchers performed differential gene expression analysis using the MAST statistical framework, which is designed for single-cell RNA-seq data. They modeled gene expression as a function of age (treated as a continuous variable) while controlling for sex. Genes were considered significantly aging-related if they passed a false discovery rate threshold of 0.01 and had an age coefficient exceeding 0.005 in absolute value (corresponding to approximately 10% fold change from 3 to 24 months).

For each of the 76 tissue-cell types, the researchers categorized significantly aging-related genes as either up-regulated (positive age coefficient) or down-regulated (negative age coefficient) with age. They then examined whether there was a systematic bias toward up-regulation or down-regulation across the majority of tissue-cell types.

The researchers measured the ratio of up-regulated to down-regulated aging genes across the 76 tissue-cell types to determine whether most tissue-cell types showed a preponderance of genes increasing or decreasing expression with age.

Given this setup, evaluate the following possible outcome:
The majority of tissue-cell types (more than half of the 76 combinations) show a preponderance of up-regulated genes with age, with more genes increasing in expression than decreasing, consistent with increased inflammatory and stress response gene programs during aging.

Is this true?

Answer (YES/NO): NO